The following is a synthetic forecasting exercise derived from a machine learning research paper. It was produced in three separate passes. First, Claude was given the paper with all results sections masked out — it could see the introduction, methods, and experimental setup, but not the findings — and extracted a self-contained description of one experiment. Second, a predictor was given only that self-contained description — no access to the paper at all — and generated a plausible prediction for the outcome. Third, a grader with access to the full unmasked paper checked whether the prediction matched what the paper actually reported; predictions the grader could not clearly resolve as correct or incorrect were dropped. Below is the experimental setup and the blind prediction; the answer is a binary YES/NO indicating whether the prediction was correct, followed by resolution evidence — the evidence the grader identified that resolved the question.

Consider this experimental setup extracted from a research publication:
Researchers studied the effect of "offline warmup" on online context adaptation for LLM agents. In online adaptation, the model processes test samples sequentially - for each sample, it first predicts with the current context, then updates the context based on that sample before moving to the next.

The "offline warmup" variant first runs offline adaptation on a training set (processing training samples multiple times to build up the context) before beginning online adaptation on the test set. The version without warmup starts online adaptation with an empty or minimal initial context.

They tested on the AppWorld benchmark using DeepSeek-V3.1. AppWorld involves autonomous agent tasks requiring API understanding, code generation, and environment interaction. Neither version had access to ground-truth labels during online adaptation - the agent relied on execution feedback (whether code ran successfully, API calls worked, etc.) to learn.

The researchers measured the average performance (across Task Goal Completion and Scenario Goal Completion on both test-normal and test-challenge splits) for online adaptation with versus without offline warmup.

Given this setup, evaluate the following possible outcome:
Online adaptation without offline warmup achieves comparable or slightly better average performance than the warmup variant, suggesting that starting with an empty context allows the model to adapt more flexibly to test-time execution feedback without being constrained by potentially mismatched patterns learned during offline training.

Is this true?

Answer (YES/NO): NO